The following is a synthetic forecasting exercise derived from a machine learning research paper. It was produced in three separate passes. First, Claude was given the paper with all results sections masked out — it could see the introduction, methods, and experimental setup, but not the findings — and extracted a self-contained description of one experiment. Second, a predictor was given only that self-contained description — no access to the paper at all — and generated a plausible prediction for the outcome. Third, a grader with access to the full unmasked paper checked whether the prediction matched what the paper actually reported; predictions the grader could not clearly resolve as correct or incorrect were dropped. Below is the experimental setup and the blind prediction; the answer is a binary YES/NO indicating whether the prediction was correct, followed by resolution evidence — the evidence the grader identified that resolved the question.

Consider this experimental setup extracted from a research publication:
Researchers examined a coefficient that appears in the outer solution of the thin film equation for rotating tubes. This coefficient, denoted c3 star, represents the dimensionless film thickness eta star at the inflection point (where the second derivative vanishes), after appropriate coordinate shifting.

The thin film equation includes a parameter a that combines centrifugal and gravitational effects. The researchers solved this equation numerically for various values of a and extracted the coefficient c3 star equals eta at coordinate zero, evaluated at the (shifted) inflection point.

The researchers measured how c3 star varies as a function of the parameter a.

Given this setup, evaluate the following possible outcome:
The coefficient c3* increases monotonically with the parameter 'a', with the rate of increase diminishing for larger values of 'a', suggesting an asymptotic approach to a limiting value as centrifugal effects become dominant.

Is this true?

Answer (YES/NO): NO